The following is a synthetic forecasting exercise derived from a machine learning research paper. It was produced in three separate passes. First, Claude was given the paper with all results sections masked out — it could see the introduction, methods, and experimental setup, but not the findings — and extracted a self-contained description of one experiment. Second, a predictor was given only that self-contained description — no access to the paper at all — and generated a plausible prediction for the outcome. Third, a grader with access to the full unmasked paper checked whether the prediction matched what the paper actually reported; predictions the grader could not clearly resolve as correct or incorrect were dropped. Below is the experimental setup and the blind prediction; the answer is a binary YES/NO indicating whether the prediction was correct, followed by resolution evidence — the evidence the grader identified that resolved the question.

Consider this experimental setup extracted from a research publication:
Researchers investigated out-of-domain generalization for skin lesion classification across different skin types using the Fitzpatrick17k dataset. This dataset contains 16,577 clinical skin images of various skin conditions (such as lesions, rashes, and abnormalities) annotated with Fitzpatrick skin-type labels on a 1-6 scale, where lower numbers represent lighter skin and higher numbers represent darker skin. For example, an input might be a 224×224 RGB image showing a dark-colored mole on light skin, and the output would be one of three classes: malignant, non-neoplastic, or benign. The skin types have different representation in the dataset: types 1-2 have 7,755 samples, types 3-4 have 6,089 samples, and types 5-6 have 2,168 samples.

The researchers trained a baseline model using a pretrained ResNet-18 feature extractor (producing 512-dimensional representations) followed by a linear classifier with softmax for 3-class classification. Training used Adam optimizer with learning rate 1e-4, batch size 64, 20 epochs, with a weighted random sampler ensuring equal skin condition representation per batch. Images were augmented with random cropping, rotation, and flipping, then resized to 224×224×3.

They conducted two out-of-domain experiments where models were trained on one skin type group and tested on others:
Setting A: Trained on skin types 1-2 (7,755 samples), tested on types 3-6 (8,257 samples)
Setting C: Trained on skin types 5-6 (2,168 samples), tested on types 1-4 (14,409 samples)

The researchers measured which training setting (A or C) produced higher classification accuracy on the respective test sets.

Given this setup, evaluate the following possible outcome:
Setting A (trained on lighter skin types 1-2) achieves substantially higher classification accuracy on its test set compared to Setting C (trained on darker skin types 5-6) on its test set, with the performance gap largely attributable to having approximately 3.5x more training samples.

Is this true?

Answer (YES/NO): NO